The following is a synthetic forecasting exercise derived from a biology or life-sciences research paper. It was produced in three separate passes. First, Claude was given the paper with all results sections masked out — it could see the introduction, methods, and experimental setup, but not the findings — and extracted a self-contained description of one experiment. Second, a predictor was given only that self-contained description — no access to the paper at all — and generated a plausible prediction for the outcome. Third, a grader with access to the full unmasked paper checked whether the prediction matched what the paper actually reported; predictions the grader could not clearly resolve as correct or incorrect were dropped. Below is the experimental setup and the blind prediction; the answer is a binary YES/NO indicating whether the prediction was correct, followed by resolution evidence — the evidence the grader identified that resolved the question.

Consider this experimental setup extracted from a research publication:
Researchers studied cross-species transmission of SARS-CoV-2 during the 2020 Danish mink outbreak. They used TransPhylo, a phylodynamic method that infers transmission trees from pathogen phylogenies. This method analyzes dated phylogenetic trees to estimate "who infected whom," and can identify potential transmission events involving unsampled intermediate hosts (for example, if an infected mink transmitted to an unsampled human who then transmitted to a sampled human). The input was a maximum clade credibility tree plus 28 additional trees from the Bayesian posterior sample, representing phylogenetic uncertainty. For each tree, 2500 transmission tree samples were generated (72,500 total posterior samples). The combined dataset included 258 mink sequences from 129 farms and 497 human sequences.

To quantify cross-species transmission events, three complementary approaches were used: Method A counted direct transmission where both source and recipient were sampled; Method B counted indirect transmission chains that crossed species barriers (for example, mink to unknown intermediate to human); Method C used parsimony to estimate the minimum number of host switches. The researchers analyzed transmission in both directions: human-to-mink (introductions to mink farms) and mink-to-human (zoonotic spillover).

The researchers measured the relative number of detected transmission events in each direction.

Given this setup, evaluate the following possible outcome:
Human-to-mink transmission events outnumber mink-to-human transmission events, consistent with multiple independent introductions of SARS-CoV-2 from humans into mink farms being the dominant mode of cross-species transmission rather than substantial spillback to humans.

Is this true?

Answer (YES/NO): YES